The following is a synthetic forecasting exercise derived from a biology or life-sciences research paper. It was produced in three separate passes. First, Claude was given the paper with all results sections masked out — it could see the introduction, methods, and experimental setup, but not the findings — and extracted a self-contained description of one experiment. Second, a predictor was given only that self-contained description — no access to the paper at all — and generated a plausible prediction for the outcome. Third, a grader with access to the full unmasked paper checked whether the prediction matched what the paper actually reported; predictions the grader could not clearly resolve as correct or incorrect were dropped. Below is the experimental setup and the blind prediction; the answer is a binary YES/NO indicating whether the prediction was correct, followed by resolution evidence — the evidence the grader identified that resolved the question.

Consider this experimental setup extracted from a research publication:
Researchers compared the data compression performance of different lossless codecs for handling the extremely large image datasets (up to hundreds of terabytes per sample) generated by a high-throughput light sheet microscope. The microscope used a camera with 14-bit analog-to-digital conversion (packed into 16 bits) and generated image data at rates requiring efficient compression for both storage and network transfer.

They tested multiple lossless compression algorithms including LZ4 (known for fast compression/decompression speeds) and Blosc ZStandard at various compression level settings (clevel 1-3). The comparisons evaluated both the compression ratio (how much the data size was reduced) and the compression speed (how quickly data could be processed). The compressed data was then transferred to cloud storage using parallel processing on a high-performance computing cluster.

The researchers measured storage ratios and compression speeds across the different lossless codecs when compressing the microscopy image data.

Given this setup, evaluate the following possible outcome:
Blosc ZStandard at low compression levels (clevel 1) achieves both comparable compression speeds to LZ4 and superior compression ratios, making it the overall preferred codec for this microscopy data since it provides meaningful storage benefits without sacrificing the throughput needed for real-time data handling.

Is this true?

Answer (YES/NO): YES